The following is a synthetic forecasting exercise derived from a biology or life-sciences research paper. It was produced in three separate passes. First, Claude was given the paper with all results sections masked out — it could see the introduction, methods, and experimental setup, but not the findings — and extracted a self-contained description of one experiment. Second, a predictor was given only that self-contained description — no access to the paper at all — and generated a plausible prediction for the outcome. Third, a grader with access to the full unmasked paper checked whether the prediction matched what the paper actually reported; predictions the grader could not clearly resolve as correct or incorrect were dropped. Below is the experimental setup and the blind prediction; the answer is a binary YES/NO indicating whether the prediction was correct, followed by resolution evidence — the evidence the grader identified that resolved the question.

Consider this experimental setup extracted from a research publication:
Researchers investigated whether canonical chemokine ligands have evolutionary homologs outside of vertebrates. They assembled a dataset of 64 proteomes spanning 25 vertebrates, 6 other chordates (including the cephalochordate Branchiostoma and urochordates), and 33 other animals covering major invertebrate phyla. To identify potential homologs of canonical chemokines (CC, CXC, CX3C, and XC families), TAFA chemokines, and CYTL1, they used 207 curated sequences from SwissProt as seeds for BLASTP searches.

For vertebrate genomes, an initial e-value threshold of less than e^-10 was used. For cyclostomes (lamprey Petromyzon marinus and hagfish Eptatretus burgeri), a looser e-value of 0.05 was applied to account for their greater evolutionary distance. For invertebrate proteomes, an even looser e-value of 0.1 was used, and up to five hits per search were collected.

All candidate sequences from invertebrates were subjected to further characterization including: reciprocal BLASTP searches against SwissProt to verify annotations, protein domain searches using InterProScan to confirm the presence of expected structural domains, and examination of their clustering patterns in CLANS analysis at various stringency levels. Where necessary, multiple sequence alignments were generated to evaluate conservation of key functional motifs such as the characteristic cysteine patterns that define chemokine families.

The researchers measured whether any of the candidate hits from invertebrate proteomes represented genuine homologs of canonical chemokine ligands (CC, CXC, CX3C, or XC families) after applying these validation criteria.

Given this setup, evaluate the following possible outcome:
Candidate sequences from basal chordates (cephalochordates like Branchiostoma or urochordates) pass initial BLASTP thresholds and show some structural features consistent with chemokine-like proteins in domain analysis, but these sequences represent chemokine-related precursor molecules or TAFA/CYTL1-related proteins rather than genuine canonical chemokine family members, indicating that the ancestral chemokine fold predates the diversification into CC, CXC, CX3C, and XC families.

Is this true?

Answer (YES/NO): NO